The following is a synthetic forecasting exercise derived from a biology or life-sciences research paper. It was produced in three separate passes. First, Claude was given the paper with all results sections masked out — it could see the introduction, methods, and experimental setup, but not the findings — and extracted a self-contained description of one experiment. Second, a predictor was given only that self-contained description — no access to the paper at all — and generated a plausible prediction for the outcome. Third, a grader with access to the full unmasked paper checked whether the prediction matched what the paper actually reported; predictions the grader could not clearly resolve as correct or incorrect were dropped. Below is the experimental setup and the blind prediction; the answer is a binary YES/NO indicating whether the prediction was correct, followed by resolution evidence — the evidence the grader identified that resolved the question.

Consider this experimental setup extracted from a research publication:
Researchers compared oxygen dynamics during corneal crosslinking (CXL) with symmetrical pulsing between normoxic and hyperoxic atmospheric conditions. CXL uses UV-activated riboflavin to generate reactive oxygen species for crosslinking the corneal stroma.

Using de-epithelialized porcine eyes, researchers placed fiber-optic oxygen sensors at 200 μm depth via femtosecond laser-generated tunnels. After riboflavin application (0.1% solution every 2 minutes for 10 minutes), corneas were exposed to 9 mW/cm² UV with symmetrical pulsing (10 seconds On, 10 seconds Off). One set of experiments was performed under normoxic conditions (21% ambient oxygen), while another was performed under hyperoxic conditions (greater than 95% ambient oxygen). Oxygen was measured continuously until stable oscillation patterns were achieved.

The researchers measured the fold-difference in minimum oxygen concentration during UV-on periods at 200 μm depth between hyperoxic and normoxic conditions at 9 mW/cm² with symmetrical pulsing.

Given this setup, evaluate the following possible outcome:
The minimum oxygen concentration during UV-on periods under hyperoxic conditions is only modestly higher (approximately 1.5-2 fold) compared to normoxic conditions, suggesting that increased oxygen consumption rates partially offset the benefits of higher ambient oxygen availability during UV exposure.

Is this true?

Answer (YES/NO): NO